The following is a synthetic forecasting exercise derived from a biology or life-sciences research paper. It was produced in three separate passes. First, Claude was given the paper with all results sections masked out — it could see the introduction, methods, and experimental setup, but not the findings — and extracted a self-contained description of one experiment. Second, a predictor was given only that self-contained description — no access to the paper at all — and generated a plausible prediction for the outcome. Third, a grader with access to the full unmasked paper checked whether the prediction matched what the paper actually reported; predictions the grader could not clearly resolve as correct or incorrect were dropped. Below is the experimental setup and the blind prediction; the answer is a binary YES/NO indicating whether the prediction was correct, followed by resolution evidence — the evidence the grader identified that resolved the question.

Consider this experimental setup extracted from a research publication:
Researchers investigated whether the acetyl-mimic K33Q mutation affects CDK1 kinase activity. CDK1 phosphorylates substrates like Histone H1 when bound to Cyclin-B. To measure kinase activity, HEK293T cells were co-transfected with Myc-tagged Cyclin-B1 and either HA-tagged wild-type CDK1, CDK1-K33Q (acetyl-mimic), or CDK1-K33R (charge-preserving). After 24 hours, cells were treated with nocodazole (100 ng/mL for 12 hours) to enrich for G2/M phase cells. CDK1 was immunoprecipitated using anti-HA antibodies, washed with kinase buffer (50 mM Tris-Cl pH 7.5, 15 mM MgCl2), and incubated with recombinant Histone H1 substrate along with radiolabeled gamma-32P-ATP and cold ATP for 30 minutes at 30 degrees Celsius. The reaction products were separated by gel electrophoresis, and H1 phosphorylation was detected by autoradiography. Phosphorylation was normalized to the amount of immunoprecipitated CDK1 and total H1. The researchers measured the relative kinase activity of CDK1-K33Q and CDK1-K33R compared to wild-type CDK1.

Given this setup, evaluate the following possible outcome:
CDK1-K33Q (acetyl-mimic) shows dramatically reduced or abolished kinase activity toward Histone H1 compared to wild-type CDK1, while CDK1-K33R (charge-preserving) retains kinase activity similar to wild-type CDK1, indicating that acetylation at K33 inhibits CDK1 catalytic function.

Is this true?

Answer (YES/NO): NO